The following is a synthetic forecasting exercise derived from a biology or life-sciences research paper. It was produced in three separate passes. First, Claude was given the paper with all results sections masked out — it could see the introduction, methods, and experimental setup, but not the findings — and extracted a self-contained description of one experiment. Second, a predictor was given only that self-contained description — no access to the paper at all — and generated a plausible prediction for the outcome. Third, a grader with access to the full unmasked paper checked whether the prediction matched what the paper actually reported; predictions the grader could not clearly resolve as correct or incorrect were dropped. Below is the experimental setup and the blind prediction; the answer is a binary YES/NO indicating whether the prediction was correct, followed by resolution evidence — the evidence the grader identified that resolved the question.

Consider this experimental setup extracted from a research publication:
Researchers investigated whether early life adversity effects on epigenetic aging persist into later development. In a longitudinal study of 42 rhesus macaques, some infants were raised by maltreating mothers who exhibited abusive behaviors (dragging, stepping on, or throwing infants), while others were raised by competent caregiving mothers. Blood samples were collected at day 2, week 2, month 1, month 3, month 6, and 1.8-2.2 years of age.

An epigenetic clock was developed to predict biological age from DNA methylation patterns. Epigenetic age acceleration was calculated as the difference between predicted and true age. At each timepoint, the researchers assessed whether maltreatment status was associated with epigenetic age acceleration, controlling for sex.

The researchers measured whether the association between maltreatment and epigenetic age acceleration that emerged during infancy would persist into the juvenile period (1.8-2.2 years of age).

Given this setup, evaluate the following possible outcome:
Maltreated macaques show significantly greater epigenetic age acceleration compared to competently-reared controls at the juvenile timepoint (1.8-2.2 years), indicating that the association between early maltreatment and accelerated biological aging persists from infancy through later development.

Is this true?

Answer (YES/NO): NO